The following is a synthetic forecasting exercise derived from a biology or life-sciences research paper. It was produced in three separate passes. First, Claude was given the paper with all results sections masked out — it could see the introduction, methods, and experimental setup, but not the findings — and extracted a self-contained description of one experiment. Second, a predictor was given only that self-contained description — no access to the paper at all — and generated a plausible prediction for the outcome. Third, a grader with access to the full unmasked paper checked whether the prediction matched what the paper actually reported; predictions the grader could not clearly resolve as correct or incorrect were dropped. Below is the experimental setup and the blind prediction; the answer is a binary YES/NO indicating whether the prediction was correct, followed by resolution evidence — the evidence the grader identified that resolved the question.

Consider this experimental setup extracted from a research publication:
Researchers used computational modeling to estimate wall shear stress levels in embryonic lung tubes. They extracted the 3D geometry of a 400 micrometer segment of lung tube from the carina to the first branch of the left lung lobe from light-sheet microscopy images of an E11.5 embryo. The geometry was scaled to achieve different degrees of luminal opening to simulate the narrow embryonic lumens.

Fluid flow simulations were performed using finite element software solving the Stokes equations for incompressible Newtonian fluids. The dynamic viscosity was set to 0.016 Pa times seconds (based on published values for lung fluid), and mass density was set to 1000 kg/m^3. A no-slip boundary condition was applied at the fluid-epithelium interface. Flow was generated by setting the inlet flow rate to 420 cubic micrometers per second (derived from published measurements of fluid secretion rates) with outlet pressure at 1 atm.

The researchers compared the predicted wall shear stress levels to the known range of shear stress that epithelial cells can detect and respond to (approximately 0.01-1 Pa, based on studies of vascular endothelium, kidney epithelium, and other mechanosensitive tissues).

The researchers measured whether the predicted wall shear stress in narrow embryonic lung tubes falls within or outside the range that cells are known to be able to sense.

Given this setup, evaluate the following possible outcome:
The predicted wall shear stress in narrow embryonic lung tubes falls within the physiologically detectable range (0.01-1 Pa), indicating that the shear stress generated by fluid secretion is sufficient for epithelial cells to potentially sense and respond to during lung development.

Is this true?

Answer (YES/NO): YES